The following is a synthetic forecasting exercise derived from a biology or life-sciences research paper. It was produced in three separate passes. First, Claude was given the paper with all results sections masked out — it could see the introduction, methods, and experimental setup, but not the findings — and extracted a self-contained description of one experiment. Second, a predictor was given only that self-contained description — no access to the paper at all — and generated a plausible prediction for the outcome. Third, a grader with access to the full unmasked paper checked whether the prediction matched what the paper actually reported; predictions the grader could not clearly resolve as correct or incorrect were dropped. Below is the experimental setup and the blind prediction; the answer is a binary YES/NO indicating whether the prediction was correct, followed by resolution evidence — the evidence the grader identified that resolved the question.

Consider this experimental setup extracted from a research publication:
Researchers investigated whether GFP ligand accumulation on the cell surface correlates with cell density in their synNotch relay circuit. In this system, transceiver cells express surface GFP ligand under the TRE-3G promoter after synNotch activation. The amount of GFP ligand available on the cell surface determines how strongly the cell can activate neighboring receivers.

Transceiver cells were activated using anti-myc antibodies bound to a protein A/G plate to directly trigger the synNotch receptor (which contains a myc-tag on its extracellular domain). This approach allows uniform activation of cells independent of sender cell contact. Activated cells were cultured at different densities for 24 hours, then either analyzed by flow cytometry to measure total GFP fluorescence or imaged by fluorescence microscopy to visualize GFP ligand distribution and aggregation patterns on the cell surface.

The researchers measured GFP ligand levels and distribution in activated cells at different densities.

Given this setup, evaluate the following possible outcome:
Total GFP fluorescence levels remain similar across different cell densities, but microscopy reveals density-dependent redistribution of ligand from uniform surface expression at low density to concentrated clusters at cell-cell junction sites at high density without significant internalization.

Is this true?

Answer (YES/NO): NO